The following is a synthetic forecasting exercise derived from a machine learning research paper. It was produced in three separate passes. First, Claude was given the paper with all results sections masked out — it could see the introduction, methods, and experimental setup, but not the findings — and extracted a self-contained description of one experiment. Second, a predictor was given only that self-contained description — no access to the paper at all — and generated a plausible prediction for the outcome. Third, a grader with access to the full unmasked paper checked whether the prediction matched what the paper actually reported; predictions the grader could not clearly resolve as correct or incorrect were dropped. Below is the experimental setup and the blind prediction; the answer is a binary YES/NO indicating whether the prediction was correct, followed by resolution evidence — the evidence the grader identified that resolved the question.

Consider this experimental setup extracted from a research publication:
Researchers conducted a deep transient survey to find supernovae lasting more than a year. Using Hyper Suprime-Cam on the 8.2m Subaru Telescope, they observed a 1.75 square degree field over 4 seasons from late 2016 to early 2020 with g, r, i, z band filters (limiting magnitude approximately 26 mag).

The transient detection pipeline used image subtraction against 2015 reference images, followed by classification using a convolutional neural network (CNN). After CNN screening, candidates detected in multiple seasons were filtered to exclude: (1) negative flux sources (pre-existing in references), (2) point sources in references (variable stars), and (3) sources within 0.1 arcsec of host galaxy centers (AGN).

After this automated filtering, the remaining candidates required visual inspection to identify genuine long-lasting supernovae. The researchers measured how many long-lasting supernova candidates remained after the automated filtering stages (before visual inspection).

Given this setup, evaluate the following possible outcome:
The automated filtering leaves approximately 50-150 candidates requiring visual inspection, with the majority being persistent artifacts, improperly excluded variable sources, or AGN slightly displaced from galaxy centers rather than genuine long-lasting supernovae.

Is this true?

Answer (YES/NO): NO